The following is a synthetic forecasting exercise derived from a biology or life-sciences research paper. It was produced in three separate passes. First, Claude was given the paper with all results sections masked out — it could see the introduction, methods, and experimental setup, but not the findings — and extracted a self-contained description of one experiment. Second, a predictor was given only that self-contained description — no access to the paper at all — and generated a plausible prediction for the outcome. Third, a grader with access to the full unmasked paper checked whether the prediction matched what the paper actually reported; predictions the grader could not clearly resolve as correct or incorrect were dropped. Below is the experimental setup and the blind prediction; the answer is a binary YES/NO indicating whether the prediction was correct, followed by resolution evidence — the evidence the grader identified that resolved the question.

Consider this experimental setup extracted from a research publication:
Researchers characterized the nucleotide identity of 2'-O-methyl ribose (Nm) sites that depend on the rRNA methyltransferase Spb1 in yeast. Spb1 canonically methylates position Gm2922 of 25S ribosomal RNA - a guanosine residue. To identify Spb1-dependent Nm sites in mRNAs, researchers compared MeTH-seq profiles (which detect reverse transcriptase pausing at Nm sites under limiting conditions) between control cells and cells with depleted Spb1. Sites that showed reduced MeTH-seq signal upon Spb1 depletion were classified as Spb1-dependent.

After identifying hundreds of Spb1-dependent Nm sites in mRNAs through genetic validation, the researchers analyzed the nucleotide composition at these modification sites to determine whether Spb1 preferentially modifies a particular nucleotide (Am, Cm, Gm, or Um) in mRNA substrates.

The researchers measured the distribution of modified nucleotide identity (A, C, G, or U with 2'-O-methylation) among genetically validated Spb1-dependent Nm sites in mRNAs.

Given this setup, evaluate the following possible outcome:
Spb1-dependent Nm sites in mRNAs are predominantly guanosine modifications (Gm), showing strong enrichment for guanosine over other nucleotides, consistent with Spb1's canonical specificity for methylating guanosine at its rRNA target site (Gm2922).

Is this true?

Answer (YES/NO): NO